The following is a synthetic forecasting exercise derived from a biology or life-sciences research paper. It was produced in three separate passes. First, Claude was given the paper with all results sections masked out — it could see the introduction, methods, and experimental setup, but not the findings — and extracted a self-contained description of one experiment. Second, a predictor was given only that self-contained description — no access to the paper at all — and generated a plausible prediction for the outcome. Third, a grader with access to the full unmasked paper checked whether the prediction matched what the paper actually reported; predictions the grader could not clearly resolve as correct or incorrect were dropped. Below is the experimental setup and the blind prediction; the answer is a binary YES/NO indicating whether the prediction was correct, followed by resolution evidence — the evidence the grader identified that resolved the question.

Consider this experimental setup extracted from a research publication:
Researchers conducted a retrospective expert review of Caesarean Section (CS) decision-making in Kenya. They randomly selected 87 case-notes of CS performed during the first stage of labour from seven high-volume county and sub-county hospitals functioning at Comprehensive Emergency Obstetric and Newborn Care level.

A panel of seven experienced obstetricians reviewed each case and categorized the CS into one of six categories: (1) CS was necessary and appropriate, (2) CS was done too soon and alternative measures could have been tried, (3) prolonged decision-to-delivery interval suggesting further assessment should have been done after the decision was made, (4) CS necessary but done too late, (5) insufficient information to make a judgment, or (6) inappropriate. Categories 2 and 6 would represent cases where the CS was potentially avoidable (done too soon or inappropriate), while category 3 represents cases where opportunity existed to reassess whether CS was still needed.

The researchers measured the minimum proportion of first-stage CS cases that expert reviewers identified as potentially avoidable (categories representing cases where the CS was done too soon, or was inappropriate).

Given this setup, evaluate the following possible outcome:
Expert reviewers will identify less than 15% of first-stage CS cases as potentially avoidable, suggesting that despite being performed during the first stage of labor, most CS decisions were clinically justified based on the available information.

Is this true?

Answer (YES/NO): NO